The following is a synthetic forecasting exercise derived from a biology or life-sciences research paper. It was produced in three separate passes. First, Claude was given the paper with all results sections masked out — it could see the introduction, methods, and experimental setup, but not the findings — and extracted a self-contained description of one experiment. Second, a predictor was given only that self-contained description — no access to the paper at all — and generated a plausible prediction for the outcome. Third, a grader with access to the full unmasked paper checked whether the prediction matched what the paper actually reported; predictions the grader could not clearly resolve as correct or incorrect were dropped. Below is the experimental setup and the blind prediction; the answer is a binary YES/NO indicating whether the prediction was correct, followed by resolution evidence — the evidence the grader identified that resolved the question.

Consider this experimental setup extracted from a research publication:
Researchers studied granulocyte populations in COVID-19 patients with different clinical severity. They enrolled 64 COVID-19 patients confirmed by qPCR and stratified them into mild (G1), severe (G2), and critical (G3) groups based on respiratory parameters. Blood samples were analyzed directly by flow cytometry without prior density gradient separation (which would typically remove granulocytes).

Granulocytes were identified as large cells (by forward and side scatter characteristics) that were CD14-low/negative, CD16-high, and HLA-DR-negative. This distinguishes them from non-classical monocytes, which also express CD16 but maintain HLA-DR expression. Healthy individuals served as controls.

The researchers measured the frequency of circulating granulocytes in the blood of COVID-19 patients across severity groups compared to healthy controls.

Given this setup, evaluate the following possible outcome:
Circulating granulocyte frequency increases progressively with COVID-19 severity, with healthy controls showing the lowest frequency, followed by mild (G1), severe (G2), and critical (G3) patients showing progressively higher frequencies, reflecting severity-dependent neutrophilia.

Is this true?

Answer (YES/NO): NO